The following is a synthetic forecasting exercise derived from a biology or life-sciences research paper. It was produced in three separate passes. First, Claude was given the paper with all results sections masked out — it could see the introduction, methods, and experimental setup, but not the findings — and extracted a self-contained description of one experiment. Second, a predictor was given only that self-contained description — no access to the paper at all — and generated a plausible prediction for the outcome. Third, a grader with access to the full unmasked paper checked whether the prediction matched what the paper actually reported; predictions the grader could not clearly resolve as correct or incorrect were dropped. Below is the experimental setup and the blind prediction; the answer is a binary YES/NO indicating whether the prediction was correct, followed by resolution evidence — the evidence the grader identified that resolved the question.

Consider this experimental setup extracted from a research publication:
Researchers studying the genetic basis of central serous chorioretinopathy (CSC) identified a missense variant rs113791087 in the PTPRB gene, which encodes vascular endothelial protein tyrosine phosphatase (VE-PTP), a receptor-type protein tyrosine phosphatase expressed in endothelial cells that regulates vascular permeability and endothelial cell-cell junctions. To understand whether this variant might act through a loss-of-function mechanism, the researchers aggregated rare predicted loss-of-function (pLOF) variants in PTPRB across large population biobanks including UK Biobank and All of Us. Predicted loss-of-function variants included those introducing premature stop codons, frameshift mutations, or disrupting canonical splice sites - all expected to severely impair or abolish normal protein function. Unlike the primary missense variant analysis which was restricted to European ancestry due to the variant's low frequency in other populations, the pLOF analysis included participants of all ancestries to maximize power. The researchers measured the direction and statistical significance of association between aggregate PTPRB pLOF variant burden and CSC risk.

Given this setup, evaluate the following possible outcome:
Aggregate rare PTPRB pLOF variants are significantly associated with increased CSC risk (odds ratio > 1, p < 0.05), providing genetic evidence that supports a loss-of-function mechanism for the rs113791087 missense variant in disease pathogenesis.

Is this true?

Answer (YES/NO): YES